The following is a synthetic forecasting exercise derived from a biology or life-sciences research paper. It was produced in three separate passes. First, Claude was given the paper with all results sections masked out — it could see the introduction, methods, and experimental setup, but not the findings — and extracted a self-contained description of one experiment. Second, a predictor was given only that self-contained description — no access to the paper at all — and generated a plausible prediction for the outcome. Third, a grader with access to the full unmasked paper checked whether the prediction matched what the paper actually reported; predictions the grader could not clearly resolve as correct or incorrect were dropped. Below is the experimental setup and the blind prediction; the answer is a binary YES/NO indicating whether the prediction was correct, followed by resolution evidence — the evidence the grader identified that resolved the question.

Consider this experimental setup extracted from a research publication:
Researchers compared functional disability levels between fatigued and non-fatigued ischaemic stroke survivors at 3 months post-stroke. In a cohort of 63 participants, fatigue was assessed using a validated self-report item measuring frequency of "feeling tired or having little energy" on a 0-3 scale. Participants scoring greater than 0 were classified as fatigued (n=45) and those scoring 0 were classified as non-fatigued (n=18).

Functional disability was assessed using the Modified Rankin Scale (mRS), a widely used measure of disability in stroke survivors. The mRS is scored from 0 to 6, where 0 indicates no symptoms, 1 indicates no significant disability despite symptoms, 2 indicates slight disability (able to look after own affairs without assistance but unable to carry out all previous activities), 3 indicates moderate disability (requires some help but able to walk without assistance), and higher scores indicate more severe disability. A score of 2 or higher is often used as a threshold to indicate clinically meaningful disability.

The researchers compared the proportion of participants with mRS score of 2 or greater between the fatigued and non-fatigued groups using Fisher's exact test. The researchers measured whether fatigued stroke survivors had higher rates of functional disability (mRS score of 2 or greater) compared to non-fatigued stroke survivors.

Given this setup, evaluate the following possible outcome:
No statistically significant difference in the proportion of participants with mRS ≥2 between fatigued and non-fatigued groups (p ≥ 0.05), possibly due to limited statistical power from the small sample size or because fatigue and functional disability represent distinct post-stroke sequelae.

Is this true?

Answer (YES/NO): YES